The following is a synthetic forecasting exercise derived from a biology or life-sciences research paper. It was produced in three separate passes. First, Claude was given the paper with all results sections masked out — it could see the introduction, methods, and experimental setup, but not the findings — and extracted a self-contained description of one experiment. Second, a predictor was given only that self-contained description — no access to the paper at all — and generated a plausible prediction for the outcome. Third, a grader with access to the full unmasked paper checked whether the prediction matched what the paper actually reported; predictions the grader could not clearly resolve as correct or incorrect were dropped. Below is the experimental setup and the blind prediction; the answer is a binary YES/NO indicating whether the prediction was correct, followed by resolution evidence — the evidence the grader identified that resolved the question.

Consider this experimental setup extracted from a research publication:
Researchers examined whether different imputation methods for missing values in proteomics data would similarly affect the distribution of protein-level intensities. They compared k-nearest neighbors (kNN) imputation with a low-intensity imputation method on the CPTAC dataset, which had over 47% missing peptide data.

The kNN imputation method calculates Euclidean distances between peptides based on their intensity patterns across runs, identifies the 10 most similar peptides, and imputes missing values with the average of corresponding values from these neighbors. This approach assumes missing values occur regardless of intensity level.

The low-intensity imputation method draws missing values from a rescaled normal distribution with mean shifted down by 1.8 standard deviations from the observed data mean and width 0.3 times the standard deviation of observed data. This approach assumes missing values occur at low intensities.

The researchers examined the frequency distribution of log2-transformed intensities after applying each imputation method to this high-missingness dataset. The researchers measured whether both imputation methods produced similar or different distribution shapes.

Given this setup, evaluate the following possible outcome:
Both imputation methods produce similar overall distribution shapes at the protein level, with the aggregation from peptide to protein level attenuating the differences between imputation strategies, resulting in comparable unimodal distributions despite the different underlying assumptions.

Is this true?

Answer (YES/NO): NO